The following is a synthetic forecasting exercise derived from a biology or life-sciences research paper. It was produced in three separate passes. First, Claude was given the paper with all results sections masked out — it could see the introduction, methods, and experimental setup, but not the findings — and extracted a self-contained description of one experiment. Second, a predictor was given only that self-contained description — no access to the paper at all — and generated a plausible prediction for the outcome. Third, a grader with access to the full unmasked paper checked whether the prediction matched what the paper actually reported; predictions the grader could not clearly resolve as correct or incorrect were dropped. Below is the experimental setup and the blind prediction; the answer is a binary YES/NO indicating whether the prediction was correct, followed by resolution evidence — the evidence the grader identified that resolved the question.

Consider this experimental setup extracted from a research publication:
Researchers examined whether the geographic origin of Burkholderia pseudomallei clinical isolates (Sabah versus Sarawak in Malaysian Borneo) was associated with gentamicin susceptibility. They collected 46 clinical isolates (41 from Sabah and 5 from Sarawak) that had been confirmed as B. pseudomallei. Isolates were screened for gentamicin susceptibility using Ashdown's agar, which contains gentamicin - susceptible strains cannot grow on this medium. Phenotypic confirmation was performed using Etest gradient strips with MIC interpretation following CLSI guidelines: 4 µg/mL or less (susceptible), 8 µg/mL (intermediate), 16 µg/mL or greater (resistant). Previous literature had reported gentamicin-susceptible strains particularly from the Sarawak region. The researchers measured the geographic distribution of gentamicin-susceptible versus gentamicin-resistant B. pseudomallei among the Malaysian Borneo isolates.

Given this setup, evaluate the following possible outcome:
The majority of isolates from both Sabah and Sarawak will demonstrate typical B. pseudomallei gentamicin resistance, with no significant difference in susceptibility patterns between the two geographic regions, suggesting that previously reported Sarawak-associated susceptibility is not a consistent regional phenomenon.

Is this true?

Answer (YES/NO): NO